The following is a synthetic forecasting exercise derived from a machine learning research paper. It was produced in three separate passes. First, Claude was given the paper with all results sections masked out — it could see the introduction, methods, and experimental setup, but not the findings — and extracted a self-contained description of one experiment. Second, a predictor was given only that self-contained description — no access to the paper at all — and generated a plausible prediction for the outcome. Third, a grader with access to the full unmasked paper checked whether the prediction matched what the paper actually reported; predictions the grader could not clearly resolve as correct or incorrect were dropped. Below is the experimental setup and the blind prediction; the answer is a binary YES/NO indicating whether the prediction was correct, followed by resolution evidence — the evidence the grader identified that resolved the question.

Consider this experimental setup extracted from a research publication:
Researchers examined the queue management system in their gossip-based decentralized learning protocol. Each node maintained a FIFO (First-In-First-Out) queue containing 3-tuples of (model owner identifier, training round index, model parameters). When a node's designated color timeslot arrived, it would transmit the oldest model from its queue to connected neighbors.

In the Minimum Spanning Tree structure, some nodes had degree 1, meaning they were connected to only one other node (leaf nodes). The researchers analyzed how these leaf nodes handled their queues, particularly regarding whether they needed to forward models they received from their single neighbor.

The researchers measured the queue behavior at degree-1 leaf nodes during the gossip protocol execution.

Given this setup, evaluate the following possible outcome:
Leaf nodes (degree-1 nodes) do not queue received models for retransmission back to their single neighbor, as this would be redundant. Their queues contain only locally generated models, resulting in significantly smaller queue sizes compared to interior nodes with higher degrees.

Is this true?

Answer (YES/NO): YES